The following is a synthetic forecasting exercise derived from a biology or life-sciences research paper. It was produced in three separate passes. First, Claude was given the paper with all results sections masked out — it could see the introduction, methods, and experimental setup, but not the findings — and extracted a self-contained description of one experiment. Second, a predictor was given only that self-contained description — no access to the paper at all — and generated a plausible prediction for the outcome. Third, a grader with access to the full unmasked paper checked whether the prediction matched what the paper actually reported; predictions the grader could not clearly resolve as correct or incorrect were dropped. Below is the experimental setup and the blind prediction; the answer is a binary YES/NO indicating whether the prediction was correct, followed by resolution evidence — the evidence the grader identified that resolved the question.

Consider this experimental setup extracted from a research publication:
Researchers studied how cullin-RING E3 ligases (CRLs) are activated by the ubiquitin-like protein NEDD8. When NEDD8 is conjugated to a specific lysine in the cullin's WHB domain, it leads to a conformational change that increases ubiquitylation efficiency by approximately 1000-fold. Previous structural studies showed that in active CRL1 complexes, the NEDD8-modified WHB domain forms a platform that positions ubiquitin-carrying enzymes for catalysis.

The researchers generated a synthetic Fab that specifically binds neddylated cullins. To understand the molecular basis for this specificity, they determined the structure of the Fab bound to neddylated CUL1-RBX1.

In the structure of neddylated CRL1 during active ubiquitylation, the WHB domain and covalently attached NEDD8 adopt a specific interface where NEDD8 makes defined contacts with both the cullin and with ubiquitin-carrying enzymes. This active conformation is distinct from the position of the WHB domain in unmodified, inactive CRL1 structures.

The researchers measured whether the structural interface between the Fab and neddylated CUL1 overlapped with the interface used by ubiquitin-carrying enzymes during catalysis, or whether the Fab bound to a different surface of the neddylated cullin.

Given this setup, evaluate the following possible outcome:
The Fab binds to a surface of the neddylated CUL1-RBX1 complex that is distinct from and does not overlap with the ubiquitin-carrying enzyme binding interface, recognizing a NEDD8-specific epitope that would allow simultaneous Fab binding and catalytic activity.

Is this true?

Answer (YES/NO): NO